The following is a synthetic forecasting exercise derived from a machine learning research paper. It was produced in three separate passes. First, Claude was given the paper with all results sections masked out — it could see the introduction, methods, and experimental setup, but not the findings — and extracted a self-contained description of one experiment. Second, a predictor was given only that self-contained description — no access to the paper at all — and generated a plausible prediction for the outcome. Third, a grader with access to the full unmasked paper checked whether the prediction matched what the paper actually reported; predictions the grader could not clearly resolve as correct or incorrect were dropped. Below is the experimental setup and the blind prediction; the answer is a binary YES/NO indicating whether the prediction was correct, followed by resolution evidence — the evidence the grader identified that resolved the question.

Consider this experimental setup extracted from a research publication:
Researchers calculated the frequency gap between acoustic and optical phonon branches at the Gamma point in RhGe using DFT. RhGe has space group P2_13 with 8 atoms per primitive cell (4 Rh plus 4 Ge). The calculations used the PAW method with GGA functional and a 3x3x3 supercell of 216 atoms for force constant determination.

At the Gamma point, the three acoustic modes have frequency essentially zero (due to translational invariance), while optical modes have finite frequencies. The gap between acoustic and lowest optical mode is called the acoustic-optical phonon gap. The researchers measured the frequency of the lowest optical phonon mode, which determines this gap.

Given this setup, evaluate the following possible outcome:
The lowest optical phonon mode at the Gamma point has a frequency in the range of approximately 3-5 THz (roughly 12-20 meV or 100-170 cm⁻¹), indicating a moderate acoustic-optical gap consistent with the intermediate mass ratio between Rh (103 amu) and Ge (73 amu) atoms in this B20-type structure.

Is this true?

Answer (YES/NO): NO